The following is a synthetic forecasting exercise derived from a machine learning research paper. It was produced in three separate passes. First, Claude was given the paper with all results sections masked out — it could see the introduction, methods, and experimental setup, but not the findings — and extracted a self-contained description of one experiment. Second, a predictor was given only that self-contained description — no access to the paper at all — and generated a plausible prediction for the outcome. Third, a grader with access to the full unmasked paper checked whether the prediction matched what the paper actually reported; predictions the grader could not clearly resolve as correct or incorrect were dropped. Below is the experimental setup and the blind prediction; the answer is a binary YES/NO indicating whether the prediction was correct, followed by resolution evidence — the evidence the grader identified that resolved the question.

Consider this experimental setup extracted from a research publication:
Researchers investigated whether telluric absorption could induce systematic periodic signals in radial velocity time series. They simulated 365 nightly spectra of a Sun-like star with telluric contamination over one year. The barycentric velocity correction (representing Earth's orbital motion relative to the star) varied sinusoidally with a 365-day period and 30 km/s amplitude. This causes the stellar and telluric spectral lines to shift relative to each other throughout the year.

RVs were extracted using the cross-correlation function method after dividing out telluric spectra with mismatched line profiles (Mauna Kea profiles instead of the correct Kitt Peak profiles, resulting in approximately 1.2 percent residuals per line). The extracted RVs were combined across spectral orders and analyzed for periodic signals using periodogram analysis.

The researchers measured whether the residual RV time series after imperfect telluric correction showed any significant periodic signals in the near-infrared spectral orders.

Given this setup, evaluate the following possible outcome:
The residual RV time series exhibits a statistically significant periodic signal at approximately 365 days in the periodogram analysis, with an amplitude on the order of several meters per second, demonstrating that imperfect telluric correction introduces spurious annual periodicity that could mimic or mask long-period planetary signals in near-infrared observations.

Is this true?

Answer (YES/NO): YES